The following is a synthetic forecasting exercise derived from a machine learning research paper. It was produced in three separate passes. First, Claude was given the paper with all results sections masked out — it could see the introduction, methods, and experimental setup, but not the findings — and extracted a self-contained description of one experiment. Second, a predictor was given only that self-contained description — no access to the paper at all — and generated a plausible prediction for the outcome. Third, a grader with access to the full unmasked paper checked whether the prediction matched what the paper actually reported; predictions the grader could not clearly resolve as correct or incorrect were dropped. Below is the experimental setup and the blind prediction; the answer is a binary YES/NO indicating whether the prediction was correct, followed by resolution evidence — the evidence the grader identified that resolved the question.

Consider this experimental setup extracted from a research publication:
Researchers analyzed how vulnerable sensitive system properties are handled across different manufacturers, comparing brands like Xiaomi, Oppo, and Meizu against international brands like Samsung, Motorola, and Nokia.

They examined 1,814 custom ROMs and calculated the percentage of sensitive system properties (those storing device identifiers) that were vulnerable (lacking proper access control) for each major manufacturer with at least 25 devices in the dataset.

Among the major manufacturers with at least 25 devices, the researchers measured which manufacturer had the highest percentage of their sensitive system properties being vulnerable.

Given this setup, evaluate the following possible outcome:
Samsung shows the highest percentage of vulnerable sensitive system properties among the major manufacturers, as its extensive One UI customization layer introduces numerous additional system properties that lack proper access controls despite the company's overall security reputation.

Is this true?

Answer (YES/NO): NO